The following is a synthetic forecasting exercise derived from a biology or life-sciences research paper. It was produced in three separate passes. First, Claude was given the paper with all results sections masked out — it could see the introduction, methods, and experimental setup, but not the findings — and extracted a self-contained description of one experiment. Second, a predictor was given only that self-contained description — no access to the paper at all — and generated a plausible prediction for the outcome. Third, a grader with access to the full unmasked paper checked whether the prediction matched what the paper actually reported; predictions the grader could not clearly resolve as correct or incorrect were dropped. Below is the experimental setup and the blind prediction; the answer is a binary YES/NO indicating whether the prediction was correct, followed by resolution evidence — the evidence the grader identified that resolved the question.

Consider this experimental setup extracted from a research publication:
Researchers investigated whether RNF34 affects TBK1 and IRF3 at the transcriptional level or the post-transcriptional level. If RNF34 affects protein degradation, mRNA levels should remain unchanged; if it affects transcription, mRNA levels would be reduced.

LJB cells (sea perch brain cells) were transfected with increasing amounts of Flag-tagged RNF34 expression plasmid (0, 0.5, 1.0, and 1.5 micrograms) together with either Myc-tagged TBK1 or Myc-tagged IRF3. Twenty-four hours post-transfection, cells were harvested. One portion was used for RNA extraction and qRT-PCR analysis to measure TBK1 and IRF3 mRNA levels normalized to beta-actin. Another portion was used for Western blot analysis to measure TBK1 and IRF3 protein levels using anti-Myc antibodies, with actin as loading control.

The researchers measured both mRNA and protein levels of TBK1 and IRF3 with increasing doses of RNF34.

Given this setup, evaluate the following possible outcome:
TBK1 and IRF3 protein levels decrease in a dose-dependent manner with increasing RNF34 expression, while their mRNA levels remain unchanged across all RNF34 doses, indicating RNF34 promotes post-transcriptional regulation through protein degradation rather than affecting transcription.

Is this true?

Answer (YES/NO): NO